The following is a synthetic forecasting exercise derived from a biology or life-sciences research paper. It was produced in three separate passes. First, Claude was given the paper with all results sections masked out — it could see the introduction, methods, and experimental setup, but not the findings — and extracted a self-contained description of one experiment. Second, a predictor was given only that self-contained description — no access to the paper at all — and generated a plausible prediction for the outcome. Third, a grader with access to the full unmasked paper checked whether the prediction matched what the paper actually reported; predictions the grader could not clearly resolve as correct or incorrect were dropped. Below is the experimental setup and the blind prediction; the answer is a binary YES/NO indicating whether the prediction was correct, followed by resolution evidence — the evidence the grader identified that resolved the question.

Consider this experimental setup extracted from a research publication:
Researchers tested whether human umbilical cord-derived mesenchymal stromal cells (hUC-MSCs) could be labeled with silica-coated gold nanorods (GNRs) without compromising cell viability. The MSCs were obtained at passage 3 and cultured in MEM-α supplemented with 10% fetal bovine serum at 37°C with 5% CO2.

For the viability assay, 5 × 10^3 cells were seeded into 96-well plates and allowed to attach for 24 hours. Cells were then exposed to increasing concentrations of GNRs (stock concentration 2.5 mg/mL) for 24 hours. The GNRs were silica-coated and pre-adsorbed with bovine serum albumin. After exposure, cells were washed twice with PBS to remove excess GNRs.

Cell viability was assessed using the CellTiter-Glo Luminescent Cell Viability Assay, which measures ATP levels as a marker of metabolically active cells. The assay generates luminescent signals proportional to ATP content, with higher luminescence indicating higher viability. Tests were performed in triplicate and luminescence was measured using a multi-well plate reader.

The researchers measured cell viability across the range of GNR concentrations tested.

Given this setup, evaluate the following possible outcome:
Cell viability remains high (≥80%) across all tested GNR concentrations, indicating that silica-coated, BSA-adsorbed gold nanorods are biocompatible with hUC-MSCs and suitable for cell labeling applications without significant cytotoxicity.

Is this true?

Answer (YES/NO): NO